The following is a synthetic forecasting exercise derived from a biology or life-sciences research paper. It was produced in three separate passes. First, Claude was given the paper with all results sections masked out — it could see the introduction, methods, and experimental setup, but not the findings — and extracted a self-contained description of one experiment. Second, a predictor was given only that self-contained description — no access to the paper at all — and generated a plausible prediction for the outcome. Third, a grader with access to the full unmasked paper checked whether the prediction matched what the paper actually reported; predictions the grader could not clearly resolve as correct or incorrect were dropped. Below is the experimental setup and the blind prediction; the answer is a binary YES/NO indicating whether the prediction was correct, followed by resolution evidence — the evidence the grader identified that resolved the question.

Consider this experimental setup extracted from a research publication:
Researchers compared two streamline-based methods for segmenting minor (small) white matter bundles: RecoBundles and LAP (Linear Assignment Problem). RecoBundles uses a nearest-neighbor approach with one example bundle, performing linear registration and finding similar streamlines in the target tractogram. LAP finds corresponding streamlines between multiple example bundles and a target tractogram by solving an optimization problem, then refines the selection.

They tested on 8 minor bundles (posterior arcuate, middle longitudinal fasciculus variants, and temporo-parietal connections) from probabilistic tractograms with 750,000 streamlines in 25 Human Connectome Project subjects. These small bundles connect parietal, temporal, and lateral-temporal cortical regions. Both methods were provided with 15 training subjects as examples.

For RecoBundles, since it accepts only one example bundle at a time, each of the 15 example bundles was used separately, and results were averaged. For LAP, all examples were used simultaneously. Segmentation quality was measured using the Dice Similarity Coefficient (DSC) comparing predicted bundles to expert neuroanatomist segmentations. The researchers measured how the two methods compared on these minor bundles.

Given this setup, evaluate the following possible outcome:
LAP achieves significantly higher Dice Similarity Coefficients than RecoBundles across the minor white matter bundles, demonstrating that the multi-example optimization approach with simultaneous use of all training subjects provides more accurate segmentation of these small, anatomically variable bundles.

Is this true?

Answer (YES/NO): YES